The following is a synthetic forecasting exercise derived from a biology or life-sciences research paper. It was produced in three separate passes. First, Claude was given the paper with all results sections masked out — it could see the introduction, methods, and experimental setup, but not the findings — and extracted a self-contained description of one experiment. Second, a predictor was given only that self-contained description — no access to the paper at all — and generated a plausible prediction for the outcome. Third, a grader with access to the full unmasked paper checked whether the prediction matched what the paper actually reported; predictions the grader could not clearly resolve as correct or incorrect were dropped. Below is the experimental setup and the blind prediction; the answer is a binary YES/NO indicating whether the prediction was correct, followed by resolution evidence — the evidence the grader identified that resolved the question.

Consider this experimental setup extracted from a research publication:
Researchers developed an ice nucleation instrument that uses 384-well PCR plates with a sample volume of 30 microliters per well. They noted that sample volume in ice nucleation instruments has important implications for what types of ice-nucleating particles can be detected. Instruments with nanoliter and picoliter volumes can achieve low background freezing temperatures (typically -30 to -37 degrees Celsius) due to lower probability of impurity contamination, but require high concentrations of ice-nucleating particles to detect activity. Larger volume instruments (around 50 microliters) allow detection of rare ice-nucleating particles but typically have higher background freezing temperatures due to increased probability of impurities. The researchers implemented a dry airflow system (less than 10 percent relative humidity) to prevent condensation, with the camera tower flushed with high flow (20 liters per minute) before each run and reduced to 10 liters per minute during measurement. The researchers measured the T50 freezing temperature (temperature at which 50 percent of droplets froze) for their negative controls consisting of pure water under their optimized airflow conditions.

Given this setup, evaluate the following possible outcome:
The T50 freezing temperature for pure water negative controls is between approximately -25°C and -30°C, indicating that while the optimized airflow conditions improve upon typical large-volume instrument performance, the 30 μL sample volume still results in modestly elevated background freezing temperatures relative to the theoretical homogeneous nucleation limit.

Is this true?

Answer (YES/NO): YES